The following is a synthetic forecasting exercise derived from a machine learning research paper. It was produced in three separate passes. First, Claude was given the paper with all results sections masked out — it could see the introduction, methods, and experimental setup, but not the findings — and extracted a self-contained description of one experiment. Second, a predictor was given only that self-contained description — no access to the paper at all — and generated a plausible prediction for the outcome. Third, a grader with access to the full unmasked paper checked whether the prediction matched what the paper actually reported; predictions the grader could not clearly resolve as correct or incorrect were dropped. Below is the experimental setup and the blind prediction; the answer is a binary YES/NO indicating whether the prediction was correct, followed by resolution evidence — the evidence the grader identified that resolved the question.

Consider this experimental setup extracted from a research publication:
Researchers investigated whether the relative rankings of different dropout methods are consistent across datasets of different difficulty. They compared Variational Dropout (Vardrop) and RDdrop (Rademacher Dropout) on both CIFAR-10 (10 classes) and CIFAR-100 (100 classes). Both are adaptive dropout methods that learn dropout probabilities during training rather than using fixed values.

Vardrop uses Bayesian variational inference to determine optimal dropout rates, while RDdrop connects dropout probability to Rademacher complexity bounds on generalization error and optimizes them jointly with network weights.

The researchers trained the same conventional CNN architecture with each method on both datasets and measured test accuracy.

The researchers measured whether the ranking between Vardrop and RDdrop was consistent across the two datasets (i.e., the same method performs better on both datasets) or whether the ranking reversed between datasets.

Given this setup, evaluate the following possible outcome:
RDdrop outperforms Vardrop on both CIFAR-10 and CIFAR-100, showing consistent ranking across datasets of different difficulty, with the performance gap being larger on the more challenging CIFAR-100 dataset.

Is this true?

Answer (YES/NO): NO